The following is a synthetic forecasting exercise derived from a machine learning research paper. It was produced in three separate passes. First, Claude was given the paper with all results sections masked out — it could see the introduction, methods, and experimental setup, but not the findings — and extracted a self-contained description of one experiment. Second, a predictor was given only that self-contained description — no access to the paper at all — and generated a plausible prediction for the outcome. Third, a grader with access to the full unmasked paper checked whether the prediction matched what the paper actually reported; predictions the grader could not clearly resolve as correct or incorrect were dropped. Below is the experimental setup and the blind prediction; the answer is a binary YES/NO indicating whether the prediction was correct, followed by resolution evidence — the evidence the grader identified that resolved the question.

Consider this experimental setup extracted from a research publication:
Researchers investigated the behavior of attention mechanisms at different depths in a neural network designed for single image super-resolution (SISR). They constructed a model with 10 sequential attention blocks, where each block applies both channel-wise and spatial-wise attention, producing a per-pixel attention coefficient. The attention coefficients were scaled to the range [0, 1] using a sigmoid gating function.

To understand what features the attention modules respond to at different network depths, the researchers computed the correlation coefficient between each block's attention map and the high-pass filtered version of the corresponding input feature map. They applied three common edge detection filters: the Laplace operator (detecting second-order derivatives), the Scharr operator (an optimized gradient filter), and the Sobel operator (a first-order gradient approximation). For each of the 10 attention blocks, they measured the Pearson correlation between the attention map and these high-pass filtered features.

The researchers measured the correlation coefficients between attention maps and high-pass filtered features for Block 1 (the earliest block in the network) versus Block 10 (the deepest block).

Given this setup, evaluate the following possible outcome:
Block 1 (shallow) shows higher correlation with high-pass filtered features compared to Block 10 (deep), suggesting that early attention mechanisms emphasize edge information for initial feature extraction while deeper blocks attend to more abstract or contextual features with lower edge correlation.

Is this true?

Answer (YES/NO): NO